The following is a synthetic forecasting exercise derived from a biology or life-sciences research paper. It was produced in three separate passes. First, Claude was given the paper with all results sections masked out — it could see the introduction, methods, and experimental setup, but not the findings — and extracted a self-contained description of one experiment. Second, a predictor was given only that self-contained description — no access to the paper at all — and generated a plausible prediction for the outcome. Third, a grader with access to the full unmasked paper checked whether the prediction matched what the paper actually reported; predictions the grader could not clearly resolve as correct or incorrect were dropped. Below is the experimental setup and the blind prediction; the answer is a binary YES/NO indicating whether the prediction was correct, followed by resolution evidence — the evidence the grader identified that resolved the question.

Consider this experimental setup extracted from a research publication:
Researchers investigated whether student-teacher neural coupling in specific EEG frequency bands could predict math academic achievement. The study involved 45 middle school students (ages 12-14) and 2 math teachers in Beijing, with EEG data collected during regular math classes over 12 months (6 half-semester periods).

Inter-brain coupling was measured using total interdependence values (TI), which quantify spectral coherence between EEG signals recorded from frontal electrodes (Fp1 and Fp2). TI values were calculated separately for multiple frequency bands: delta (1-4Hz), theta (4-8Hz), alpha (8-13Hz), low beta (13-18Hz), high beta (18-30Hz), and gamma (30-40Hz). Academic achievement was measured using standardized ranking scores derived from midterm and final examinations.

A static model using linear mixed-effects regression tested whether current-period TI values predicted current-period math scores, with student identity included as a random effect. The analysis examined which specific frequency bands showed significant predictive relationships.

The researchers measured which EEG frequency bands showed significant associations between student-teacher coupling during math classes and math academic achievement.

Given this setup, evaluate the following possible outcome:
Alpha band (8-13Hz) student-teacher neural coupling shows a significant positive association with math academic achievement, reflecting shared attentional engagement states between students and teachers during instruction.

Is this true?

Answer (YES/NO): NO